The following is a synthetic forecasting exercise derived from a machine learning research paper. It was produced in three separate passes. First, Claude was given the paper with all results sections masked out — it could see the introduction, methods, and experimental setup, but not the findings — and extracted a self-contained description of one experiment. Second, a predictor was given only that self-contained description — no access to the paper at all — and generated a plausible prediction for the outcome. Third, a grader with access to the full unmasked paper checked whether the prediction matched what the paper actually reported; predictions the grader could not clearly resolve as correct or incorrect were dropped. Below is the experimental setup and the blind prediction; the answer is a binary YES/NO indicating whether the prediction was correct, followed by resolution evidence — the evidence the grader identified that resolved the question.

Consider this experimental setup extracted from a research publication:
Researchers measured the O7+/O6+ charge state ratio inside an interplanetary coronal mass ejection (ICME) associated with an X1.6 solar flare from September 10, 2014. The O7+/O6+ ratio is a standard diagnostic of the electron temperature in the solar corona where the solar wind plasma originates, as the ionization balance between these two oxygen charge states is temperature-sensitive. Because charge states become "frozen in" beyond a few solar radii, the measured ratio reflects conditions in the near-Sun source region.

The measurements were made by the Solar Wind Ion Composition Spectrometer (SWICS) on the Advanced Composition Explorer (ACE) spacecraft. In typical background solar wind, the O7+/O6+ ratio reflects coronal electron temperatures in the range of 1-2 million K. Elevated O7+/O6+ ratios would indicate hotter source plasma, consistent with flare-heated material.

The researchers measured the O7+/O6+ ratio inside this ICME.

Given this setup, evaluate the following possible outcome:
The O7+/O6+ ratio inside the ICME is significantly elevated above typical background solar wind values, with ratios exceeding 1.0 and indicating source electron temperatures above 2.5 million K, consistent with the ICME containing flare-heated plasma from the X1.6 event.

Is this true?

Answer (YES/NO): YES